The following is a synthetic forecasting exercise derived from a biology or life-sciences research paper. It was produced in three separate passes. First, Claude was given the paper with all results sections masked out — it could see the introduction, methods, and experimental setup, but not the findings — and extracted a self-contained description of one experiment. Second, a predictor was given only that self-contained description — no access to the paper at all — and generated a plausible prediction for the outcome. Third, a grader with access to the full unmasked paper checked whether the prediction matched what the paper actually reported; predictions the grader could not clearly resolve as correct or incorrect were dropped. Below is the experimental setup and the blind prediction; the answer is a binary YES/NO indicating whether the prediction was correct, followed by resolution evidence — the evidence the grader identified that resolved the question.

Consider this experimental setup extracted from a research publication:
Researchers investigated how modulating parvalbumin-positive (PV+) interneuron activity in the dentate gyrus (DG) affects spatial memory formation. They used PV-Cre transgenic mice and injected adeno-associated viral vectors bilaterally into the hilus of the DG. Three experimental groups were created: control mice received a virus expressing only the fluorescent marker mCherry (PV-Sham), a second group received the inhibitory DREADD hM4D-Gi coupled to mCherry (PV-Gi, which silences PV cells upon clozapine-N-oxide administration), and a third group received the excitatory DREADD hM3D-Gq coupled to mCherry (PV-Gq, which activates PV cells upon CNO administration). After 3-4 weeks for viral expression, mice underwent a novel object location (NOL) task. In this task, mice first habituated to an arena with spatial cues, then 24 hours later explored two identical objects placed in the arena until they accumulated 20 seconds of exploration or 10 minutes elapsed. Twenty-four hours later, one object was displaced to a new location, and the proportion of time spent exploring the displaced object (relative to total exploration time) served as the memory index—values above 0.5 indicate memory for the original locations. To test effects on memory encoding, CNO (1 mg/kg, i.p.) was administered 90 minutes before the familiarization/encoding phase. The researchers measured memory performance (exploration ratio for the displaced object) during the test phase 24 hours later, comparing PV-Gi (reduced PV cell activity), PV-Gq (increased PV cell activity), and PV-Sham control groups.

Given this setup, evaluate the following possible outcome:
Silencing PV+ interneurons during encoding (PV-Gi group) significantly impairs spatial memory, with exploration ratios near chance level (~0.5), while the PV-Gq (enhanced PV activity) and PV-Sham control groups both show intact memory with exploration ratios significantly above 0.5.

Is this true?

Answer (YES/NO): NO